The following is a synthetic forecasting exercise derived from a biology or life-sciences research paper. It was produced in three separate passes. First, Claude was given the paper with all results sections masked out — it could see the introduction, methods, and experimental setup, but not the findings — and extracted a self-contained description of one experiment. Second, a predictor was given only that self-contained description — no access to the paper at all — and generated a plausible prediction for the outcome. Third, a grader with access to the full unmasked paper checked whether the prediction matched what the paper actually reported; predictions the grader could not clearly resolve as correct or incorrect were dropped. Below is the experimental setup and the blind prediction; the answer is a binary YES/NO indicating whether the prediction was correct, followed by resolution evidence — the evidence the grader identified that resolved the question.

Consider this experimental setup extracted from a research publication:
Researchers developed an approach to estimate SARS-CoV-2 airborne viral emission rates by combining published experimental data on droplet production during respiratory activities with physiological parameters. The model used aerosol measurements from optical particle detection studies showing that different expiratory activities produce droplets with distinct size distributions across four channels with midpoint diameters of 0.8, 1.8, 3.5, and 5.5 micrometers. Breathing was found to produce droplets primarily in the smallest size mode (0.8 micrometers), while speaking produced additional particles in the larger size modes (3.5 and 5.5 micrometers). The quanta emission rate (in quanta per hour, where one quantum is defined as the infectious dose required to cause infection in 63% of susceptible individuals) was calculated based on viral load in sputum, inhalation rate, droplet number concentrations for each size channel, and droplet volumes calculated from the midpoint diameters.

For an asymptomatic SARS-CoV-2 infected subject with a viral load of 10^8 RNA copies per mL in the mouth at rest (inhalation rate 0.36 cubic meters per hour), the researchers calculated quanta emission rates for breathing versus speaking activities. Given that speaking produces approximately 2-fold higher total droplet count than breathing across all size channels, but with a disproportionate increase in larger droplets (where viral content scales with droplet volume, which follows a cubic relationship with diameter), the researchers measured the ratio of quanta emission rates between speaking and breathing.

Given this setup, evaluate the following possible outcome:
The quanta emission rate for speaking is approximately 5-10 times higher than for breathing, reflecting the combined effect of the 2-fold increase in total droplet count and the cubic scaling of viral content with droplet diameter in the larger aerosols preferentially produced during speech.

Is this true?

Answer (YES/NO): NO